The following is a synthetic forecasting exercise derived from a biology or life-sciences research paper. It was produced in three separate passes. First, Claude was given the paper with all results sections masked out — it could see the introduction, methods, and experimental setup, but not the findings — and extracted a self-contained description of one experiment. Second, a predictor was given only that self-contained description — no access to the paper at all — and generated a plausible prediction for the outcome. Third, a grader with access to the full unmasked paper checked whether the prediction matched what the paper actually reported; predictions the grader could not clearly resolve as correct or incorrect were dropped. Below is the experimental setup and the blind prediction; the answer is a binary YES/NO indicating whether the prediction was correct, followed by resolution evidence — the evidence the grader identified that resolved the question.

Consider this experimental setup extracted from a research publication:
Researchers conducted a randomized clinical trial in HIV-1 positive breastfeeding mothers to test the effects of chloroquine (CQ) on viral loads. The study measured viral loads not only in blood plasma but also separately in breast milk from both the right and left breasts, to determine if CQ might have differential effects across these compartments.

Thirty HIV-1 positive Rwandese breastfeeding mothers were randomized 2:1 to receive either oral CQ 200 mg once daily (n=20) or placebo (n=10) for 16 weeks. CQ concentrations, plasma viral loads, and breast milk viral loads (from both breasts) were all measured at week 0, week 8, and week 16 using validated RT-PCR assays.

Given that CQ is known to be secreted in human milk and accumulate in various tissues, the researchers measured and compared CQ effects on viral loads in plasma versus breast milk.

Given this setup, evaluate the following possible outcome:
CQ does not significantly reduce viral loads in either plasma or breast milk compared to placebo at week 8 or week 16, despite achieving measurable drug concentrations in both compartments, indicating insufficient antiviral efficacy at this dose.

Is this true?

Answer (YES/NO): NO